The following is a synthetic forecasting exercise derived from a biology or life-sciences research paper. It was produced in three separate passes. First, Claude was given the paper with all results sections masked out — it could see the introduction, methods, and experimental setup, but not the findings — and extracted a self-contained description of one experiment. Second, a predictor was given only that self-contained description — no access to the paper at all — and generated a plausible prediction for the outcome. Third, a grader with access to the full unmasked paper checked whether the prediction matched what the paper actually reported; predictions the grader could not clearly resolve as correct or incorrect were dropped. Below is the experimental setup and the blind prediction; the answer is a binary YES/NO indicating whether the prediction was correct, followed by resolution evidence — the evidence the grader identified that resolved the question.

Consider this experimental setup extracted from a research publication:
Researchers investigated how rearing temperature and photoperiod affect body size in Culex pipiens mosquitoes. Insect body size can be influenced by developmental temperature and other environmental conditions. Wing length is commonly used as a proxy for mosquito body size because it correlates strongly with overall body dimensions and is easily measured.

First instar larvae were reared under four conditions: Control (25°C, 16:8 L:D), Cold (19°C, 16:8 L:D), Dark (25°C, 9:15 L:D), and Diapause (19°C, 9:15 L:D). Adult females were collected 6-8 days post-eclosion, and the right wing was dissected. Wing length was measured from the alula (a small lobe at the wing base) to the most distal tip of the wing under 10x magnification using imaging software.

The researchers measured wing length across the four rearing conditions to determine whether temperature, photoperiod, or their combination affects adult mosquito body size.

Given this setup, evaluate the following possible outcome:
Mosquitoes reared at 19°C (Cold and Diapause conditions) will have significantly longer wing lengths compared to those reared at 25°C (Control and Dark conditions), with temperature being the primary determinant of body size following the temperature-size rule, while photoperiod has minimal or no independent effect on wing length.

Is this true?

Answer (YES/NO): NO